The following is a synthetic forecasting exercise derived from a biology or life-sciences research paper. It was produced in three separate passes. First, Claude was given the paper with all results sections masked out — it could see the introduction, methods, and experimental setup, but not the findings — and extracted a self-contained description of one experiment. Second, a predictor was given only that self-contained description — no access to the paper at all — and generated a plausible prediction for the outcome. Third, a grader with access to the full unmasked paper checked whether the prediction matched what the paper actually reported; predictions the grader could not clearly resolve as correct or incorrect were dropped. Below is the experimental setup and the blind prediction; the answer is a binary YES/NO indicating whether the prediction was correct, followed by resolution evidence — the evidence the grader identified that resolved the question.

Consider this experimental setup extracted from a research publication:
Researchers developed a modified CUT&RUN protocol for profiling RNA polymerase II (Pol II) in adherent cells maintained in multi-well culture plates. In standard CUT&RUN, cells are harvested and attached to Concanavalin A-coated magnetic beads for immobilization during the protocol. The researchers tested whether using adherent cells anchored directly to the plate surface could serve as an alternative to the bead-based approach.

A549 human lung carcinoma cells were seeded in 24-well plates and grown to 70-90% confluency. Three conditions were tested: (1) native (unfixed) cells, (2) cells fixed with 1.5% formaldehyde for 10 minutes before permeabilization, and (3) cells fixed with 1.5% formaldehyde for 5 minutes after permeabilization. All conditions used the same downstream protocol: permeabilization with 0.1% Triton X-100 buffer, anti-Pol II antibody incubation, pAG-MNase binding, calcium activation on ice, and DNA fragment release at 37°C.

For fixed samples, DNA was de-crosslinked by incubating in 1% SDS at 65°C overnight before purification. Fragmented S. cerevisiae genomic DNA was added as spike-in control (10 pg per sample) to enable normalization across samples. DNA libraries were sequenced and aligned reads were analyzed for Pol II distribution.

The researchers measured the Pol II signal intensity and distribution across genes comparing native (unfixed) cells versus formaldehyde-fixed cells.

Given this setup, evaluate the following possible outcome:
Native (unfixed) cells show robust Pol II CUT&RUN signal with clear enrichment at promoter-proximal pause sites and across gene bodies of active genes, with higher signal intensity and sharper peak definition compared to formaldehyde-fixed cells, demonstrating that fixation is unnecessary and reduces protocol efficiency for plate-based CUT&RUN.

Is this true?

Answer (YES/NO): NO